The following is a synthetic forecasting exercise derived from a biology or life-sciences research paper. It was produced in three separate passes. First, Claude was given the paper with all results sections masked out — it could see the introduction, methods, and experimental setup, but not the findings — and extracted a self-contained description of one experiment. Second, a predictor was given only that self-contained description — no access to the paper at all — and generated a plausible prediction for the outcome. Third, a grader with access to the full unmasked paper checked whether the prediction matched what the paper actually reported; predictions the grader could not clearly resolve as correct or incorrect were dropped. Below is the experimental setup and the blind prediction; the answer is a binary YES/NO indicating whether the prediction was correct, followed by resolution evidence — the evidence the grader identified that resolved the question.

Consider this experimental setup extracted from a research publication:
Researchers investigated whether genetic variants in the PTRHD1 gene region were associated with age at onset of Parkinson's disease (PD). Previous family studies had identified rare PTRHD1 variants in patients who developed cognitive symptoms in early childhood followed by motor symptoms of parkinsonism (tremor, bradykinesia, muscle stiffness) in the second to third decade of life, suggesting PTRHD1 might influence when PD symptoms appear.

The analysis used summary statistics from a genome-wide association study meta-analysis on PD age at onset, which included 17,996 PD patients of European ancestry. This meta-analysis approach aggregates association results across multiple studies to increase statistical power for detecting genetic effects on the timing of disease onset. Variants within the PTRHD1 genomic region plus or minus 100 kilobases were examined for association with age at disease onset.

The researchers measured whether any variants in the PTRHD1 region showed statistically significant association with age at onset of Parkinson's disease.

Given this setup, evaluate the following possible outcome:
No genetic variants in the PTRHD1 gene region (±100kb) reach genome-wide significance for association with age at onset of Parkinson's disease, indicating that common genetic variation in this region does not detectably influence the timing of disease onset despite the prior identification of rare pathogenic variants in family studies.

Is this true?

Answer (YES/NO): YES